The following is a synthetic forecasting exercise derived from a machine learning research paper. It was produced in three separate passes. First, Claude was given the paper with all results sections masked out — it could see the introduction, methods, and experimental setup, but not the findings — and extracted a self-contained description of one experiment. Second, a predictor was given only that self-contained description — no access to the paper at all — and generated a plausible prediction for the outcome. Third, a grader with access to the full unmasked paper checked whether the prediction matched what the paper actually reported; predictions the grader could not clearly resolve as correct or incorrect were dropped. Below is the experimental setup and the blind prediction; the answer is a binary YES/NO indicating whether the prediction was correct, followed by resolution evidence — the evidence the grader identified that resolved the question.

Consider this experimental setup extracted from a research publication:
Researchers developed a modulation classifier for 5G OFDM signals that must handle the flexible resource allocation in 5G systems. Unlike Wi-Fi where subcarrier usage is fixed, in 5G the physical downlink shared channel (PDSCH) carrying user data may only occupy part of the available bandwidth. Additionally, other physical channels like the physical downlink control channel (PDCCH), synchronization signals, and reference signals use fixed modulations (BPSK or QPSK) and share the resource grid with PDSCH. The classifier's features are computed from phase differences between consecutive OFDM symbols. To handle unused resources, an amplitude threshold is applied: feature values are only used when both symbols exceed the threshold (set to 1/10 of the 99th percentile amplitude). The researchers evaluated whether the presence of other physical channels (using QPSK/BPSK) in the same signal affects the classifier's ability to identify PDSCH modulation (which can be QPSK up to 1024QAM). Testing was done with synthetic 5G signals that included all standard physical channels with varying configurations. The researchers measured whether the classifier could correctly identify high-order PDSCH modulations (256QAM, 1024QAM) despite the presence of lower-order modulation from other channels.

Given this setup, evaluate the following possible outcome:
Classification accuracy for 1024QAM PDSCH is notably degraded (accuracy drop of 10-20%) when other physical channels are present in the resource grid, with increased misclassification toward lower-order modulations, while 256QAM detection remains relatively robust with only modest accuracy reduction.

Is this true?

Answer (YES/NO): NO